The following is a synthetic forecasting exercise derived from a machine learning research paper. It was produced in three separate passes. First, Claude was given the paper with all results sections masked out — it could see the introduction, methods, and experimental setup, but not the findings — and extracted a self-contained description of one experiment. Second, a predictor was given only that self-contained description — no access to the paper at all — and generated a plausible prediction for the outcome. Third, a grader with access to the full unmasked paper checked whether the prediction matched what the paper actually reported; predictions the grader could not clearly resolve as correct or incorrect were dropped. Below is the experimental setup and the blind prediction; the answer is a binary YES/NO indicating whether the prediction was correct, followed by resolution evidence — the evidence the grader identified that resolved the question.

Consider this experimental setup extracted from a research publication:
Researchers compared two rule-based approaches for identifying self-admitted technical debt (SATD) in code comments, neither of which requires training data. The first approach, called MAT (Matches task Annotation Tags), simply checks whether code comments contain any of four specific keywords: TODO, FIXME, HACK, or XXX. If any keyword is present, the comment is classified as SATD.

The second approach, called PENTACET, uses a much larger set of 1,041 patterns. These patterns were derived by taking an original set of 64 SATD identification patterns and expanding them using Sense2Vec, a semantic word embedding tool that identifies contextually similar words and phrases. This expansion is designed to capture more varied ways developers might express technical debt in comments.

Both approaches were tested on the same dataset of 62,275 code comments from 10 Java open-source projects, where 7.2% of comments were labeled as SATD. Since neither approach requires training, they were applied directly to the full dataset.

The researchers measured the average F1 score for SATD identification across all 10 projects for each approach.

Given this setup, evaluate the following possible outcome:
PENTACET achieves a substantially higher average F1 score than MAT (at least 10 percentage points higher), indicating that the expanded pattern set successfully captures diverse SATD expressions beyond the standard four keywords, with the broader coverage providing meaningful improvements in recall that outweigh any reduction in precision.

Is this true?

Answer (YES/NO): NO